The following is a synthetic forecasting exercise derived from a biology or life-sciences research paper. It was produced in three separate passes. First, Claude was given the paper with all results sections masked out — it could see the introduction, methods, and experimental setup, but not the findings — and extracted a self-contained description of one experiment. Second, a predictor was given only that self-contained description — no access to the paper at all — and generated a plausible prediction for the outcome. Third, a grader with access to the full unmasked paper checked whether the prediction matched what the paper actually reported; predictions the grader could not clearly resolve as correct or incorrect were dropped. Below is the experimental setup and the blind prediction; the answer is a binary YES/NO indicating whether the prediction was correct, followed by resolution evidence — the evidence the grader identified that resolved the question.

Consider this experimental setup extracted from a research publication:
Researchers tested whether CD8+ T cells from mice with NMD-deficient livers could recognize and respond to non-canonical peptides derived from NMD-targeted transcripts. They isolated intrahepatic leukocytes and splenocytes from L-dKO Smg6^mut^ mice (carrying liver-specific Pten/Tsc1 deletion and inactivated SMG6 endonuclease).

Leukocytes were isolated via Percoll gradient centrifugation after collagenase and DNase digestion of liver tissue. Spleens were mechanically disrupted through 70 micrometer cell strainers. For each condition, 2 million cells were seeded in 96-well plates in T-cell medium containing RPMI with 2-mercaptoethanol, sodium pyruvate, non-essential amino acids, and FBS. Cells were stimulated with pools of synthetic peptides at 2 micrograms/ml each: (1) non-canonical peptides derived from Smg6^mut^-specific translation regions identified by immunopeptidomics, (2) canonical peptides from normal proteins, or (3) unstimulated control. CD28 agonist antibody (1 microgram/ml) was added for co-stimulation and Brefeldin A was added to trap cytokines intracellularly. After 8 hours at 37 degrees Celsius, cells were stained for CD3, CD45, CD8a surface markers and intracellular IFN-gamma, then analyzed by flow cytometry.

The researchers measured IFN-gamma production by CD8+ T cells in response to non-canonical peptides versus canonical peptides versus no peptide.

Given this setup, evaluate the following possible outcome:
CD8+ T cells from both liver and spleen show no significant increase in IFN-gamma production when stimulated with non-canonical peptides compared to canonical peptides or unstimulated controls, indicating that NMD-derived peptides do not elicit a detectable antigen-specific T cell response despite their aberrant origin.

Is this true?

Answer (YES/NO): NO